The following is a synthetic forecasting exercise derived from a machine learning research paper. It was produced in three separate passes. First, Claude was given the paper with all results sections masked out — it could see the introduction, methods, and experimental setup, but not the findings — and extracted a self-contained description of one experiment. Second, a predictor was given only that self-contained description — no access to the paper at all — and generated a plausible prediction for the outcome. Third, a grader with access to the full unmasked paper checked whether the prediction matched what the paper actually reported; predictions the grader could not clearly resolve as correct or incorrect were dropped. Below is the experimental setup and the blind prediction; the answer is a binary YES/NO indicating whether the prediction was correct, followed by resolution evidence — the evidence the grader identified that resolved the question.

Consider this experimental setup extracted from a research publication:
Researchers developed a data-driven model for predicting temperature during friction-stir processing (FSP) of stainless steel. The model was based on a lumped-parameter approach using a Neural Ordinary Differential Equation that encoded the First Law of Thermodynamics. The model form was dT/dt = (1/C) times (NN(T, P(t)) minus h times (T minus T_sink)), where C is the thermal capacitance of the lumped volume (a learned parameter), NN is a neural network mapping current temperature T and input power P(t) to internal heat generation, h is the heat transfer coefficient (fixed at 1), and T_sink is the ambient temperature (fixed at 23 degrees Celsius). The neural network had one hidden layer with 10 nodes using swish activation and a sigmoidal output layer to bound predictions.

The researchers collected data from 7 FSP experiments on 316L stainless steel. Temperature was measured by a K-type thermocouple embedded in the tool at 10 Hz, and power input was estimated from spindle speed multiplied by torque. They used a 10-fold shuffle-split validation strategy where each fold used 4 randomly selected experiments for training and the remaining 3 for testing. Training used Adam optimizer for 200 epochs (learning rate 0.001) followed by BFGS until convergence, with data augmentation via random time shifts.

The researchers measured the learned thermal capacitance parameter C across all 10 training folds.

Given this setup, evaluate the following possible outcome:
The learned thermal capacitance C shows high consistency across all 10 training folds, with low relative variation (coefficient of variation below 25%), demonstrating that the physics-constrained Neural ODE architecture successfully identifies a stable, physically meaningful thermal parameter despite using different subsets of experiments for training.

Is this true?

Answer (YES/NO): NO